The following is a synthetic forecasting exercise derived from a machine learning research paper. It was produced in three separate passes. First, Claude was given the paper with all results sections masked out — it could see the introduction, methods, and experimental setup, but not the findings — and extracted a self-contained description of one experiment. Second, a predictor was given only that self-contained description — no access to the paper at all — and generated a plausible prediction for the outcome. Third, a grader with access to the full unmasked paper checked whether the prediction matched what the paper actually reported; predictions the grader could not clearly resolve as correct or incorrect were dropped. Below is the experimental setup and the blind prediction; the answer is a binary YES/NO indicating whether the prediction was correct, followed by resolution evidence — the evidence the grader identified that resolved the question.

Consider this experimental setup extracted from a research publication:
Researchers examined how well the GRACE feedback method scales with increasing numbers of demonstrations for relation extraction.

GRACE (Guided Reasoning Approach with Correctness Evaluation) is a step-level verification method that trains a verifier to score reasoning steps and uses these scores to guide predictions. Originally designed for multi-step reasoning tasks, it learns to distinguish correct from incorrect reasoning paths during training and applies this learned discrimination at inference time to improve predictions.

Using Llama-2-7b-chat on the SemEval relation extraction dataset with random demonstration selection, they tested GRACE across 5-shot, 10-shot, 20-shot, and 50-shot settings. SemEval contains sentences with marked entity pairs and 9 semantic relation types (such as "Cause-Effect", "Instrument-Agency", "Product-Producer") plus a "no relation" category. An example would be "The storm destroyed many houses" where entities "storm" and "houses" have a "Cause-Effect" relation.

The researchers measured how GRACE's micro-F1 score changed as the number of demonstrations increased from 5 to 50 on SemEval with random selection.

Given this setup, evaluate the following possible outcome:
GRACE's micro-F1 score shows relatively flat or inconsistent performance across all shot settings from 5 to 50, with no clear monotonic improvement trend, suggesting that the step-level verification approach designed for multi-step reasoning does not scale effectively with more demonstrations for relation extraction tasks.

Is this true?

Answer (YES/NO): YES